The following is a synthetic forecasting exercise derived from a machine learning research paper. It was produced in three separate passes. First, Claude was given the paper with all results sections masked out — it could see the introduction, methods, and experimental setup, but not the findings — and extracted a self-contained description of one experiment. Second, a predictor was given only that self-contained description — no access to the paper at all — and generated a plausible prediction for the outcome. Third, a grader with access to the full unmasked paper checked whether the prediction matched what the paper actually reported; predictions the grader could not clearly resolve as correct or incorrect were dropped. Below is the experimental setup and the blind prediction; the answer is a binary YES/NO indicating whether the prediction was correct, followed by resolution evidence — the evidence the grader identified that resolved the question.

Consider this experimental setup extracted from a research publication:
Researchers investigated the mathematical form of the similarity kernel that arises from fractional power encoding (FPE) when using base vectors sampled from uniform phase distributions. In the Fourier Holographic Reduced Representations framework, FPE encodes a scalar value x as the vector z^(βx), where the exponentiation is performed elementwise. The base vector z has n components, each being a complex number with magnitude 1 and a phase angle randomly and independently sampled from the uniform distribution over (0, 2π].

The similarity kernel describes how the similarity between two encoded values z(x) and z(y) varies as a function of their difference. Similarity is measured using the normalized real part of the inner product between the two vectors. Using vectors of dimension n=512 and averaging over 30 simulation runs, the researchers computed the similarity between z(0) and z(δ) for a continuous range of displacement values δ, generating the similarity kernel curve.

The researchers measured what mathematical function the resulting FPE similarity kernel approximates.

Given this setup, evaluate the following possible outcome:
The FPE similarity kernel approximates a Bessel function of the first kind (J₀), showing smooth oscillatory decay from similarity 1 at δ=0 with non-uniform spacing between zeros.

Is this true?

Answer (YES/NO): NO